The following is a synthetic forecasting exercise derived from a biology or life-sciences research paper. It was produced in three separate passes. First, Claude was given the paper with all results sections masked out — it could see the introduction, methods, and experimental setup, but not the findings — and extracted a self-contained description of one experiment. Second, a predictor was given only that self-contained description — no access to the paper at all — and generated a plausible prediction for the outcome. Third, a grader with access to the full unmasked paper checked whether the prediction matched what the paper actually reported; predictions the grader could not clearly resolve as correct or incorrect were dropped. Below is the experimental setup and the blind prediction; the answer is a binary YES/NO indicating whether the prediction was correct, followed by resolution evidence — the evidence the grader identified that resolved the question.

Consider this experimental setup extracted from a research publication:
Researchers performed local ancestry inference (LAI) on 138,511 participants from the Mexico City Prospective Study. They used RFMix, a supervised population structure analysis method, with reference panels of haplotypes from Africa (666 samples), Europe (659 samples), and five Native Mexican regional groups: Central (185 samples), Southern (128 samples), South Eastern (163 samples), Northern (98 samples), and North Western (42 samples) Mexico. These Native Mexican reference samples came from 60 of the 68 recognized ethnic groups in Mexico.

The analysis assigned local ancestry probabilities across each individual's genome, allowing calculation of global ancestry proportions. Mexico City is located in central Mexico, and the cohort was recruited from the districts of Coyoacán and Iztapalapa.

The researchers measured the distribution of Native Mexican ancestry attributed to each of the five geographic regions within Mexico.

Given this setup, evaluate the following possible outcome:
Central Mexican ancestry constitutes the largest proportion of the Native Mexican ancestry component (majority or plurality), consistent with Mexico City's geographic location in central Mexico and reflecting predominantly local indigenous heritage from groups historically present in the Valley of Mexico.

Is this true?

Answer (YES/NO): YES